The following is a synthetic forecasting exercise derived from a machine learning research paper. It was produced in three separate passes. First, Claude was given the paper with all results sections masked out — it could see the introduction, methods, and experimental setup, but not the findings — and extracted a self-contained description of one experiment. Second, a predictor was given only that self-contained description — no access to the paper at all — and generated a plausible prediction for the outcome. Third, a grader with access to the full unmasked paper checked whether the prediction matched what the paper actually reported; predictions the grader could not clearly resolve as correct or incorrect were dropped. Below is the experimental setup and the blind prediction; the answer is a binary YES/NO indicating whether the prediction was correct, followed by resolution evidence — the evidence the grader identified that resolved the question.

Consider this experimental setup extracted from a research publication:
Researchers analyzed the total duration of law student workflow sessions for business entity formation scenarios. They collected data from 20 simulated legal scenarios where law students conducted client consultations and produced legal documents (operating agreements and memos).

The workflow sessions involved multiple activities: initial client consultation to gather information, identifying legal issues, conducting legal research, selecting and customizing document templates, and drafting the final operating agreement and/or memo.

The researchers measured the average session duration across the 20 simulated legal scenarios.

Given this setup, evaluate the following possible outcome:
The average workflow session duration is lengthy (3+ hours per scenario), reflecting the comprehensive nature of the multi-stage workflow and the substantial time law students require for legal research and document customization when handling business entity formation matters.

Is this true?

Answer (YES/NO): NO